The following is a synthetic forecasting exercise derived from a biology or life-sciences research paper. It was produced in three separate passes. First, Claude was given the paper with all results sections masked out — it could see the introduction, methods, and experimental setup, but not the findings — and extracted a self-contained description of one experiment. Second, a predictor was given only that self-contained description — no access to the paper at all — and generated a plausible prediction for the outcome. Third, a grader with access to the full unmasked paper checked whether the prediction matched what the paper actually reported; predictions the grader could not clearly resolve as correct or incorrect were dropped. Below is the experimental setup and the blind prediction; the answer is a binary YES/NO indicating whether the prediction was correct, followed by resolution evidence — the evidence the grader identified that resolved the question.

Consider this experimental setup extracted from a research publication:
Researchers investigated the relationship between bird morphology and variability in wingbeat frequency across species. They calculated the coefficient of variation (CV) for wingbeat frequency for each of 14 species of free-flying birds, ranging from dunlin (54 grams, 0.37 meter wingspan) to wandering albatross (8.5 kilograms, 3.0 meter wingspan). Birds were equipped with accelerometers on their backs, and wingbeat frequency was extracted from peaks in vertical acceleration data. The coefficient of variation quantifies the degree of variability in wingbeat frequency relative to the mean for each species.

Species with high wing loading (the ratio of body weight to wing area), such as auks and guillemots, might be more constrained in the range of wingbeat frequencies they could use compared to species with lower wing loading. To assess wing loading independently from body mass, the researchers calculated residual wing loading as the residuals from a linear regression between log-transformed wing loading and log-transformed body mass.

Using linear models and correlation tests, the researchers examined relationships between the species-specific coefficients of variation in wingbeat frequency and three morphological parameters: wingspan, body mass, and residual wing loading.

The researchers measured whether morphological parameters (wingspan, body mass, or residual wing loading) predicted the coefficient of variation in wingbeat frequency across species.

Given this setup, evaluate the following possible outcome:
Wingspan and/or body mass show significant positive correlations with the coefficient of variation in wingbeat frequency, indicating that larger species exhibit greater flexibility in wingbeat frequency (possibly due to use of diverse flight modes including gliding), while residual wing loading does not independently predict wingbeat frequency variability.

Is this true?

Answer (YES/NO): NO